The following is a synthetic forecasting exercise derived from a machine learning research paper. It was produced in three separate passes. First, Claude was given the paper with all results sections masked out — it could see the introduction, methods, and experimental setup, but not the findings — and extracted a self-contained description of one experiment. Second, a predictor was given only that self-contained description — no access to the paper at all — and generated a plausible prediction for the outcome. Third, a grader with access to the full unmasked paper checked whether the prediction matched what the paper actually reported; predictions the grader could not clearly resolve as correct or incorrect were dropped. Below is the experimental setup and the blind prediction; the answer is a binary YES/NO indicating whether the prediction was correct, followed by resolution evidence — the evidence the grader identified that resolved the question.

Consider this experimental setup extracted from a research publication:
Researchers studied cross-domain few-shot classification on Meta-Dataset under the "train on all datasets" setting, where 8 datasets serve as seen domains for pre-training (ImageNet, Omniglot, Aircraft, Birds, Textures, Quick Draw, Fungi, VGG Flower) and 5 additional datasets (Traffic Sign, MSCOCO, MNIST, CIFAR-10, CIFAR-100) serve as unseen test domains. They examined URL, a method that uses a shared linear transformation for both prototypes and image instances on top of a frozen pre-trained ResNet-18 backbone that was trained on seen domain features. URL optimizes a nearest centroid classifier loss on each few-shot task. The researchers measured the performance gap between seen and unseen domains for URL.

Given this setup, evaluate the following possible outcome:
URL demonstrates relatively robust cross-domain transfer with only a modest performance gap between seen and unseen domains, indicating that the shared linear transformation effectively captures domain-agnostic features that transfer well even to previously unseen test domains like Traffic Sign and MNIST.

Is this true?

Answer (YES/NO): NO